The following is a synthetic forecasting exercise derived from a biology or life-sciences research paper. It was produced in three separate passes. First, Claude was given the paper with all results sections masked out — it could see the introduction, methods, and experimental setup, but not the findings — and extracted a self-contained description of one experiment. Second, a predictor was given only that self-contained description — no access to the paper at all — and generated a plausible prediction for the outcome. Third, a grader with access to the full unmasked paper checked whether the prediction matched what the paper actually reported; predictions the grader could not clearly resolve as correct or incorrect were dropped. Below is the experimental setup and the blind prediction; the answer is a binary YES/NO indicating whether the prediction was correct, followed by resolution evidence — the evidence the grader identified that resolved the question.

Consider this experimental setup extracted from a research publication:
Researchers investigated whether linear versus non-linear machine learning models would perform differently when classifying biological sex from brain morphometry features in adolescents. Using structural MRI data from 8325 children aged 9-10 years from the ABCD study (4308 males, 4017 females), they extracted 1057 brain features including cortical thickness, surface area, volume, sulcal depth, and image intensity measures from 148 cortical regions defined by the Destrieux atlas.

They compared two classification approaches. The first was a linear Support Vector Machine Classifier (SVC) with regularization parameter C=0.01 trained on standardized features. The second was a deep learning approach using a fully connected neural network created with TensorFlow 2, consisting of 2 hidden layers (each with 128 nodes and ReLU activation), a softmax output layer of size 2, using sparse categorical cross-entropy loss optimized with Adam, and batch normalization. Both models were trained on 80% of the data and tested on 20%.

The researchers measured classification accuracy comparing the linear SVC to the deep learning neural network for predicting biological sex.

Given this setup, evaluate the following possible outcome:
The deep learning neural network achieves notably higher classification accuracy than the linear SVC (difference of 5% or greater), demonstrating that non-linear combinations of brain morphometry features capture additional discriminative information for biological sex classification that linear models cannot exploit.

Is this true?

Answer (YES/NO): NO